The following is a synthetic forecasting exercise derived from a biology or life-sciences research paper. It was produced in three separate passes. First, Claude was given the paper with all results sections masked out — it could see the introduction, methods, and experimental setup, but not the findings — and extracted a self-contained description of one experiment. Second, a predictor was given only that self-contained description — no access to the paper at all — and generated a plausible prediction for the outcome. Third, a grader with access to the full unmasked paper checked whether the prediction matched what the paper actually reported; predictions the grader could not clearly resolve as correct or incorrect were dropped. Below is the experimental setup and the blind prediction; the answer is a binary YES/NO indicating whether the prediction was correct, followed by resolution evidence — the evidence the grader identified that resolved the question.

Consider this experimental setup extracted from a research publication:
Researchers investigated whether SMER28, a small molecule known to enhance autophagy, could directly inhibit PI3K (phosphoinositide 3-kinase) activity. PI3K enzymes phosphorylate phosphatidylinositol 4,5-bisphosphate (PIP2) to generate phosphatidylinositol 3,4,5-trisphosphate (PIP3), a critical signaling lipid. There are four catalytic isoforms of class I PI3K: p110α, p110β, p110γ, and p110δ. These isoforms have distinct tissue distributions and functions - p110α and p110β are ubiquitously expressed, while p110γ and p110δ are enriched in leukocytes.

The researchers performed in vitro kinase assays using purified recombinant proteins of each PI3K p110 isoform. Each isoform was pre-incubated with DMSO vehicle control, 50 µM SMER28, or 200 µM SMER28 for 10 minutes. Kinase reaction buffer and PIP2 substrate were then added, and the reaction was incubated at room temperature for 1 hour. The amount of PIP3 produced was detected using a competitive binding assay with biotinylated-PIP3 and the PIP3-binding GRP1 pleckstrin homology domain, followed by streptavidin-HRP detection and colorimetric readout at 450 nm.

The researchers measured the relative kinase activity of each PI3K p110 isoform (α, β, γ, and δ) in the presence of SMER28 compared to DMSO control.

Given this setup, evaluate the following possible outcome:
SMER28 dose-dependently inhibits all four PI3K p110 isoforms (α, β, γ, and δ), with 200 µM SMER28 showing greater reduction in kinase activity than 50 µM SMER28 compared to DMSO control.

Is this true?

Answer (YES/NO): YES